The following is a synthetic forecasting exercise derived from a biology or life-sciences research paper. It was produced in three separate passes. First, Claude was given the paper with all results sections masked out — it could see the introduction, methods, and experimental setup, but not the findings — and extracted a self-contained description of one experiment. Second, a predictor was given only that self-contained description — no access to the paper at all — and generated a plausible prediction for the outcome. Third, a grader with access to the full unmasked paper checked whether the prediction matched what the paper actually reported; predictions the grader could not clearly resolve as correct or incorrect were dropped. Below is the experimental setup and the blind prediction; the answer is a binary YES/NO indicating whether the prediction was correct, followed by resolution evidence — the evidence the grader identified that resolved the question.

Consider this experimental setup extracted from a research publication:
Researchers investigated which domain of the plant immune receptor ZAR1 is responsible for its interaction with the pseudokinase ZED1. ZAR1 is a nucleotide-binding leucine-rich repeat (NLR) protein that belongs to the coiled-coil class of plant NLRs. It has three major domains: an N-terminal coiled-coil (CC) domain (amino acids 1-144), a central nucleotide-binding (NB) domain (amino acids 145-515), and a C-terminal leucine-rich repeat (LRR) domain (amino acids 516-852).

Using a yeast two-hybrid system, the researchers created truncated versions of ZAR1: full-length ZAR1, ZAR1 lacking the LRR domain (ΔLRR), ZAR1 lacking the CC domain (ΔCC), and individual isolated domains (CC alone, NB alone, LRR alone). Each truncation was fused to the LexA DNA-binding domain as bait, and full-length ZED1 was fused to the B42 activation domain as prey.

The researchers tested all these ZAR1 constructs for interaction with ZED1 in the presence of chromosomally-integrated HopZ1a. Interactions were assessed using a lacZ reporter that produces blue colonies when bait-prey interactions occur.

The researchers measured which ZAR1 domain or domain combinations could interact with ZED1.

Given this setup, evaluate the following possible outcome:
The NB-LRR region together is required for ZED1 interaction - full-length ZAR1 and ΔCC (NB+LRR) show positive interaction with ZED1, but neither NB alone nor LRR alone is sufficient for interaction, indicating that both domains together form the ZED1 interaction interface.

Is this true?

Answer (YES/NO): NO